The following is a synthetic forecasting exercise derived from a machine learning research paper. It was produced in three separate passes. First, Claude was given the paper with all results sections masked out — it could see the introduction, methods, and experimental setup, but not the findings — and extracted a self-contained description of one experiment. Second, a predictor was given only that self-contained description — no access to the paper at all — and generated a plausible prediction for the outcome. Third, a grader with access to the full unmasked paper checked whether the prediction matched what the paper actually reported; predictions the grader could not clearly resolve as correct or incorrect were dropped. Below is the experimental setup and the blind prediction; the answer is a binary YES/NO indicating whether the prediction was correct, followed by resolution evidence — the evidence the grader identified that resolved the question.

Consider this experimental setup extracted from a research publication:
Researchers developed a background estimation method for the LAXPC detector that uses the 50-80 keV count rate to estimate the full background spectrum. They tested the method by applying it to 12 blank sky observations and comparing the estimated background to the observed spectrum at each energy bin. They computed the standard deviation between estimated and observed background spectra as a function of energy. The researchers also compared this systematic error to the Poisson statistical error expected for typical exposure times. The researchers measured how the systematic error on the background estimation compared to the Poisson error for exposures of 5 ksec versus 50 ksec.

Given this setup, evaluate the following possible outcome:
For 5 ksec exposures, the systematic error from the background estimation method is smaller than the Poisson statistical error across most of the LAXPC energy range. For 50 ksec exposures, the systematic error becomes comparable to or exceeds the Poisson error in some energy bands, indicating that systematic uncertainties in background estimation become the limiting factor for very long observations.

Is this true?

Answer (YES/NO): NO